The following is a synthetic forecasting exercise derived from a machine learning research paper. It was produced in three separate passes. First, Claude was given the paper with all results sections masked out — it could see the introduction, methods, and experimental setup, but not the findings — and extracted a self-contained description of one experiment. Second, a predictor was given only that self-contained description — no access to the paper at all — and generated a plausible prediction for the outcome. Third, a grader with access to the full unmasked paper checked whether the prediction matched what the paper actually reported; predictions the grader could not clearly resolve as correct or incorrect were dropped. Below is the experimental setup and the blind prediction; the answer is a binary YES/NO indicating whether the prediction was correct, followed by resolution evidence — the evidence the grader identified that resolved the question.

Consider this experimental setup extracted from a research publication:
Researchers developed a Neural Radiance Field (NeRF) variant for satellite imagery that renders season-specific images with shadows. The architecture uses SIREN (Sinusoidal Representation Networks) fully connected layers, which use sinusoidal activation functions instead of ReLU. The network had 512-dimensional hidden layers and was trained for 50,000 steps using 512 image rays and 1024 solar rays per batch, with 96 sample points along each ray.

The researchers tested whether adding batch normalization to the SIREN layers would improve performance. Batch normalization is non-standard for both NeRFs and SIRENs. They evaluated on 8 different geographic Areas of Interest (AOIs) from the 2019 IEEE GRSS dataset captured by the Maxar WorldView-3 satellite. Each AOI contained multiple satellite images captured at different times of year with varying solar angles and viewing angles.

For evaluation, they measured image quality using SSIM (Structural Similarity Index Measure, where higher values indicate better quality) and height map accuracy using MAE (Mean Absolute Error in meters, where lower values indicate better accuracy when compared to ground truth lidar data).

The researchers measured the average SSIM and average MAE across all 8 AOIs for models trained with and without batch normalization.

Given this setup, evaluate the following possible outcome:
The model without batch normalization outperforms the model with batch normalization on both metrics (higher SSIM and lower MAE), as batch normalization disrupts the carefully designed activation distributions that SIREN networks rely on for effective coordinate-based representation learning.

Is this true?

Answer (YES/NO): NO